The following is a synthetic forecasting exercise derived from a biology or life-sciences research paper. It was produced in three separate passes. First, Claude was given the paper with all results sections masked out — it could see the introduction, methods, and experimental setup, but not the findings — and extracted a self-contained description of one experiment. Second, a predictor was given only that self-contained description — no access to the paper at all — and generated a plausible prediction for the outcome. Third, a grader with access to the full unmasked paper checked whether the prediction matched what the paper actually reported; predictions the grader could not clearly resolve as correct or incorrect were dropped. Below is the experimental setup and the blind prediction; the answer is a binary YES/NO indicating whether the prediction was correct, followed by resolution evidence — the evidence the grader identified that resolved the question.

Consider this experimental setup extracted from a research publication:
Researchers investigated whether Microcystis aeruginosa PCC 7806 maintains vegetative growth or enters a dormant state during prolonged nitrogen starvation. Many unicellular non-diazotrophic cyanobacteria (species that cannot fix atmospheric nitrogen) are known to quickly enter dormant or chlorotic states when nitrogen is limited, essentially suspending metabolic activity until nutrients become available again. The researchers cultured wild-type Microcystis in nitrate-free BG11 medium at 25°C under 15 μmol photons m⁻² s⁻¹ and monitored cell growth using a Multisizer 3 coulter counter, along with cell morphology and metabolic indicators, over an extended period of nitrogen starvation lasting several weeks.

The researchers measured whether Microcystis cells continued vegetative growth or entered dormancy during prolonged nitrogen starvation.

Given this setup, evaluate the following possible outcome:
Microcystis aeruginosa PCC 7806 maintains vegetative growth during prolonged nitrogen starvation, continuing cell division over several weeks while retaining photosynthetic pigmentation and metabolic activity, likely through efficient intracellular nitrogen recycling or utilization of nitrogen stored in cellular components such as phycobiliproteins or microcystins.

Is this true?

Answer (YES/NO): YES